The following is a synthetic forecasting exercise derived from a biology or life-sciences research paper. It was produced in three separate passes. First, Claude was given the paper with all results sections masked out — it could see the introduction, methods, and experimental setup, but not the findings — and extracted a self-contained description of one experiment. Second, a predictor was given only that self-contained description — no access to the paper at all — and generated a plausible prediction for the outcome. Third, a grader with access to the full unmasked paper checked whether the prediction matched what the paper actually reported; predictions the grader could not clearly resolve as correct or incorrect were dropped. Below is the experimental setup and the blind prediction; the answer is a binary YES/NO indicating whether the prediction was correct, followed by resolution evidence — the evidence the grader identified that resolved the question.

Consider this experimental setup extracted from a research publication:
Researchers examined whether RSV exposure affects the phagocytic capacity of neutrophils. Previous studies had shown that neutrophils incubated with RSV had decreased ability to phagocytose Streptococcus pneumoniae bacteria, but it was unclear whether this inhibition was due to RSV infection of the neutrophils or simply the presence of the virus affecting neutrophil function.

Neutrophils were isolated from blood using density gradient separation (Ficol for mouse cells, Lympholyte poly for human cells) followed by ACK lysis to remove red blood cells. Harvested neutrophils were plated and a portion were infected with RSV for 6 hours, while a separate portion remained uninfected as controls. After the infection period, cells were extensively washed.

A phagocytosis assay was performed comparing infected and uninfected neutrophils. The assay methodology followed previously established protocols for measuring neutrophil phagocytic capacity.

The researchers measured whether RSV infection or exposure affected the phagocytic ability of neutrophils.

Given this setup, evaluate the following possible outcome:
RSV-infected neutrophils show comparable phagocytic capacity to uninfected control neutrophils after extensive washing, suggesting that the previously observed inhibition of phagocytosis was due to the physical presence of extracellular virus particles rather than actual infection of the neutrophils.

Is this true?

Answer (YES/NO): NO